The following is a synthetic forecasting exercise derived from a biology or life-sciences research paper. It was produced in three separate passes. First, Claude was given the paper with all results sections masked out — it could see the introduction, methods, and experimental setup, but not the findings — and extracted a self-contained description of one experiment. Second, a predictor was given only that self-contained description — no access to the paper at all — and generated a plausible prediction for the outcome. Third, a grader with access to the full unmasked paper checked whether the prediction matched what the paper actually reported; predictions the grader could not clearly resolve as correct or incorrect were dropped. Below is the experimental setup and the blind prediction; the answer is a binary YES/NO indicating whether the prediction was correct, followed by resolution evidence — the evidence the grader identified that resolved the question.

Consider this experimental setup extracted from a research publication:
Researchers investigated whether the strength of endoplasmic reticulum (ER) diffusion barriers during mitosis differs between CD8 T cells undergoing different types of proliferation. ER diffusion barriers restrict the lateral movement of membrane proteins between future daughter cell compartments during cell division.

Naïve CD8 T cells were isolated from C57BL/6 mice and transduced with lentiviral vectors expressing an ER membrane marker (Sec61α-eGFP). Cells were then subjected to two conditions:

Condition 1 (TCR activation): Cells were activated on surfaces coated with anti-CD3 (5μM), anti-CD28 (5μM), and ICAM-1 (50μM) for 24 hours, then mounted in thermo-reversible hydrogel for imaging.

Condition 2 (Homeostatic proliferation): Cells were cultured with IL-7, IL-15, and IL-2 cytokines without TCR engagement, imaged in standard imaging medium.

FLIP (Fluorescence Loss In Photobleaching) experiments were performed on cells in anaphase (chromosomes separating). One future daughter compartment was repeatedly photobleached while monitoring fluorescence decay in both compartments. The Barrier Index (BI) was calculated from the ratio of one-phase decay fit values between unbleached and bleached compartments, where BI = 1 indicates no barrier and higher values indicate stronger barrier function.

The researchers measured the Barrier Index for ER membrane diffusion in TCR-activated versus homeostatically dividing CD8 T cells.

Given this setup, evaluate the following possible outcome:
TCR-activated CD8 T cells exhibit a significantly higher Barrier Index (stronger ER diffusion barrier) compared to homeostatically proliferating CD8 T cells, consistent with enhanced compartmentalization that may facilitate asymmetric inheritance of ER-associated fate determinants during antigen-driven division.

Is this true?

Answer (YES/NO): YES